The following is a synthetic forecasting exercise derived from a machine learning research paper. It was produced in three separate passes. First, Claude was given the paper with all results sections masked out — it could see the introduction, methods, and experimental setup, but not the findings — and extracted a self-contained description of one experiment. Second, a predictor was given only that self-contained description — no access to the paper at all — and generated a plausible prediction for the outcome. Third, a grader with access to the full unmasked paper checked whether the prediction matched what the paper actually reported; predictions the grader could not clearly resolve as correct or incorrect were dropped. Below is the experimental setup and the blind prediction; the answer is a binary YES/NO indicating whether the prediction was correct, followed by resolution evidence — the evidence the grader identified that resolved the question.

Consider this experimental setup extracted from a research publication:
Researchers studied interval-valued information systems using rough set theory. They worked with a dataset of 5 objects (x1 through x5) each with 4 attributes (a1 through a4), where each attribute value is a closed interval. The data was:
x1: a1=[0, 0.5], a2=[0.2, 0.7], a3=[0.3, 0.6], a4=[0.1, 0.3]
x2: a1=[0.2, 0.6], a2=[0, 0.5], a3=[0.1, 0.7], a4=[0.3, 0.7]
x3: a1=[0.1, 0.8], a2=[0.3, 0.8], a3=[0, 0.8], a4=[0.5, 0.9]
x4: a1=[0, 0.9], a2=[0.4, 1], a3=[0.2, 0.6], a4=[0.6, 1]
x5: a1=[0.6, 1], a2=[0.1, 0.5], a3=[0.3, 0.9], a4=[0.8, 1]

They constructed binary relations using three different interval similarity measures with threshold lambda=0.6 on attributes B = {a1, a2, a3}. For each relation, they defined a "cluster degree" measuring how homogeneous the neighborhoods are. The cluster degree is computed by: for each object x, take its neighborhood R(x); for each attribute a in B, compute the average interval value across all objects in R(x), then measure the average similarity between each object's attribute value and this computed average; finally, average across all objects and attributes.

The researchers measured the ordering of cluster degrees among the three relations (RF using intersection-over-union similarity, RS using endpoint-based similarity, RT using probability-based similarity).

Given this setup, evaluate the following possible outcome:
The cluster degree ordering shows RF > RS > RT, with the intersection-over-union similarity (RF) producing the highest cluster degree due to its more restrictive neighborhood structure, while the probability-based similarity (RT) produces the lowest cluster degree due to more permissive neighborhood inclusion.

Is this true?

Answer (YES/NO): NO